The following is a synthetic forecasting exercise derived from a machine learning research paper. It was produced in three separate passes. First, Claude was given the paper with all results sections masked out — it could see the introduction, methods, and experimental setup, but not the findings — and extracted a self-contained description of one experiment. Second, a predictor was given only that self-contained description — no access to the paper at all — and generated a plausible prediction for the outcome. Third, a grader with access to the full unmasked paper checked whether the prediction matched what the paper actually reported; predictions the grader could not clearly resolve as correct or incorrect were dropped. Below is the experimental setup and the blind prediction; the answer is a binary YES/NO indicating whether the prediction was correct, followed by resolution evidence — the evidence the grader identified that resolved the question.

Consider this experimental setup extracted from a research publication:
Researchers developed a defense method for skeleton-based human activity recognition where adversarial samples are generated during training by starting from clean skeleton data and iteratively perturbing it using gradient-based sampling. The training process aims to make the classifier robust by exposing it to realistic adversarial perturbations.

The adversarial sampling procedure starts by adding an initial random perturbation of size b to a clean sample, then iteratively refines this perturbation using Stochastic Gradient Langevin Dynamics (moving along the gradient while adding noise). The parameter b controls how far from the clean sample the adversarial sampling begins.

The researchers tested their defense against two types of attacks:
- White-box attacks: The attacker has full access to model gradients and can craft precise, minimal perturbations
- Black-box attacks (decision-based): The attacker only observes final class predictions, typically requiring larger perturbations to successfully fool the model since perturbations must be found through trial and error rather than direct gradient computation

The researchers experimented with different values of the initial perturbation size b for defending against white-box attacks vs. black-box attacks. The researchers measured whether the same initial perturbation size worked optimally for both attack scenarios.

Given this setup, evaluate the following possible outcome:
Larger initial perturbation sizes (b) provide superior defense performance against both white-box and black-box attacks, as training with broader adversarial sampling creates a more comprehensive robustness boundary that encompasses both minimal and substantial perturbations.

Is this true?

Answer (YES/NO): NO